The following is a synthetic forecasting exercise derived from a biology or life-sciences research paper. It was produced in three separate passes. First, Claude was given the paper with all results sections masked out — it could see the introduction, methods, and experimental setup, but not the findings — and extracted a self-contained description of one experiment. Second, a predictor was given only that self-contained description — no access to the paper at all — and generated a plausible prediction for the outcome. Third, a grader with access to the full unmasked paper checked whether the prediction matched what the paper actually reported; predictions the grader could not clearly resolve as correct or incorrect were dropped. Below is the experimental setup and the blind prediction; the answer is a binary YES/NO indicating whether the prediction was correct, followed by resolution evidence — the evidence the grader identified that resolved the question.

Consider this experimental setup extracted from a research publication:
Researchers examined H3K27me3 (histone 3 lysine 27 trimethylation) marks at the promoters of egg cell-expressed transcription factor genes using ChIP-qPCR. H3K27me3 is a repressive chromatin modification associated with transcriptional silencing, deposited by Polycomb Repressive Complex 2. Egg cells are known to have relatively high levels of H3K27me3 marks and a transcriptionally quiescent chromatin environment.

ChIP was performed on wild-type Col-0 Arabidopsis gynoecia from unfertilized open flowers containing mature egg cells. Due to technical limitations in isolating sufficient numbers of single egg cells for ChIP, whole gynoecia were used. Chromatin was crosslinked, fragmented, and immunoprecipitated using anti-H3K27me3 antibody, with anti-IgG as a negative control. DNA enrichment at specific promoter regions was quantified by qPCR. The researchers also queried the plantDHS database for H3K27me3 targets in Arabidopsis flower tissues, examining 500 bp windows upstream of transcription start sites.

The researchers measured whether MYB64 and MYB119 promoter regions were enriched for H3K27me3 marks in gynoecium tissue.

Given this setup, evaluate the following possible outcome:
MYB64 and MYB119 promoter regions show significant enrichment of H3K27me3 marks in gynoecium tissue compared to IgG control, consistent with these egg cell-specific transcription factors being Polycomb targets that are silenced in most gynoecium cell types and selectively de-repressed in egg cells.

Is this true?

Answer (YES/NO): NO